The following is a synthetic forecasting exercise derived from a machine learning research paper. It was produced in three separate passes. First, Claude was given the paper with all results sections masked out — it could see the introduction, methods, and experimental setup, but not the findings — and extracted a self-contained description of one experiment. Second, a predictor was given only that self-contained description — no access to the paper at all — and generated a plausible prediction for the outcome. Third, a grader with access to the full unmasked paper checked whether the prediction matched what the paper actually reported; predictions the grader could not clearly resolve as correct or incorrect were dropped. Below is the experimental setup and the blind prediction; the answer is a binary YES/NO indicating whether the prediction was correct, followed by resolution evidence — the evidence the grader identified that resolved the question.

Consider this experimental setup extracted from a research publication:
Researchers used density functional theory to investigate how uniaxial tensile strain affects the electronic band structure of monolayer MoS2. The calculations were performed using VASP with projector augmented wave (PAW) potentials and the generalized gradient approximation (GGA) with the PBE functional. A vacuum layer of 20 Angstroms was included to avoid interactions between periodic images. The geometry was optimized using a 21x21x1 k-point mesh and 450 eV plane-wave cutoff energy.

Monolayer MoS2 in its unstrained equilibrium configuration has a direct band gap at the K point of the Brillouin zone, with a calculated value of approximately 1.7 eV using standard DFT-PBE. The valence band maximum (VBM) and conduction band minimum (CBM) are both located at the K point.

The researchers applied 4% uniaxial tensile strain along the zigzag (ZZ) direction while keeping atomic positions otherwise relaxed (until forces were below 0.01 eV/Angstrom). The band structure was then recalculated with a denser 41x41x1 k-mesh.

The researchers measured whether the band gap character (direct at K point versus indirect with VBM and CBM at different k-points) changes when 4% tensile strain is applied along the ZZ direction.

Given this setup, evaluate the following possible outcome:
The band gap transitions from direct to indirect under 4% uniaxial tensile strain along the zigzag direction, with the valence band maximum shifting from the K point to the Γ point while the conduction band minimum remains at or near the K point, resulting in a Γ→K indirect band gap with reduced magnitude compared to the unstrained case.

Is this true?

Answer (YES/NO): YES